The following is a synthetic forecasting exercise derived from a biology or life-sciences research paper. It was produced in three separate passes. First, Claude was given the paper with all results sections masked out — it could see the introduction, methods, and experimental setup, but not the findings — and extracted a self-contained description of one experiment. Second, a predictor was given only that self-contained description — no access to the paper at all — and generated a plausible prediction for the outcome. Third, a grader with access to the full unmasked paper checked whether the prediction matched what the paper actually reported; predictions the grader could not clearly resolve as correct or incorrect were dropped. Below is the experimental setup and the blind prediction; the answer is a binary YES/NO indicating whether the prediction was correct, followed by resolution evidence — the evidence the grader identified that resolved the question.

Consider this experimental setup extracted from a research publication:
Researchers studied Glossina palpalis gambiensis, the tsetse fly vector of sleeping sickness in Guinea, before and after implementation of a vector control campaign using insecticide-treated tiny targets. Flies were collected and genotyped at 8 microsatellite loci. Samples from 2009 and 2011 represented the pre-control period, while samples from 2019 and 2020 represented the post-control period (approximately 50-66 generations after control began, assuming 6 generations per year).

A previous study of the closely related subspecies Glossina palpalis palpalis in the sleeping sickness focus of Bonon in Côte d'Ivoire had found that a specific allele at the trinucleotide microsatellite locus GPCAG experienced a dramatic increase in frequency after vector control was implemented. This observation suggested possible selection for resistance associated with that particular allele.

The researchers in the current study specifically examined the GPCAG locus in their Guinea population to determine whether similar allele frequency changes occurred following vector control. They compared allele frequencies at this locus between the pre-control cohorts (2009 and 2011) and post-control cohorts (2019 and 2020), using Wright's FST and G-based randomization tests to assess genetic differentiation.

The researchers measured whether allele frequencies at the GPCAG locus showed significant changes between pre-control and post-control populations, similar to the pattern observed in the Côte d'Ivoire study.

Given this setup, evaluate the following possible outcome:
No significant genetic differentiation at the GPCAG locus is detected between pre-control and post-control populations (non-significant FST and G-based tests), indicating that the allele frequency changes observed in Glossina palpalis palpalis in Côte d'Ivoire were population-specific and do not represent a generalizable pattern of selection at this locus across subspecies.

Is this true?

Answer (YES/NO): YES